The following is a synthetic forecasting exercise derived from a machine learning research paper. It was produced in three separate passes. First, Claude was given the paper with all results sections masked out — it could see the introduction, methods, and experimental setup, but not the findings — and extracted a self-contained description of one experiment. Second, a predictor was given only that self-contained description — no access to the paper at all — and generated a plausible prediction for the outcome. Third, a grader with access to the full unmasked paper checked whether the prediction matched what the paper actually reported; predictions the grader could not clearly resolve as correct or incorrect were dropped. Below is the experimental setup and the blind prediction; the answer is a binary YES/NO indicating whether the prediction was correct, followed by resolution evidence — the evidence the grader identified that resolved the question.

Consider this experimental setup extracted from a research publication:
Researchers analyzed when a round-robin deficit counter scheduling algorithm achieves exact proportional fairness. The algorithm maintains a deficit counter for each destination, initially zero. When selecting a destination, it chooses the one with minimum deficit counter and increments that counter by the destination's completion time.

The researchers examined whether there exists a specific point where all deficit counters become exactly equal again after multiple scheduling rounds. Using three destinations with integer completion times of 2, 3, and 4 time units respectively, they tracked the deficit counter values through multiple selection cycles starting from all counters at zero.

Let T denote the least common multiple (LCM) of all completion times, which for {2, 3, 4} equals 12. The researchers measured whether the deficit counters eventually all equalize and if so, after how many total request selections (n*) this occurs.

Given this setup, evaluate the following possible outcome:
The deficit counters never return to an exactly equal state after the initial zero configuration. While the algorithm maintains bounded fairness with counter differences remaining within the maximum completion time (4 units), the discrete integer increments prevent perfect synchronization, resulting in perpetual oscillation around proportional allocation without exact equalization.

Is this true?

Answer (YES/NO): NO